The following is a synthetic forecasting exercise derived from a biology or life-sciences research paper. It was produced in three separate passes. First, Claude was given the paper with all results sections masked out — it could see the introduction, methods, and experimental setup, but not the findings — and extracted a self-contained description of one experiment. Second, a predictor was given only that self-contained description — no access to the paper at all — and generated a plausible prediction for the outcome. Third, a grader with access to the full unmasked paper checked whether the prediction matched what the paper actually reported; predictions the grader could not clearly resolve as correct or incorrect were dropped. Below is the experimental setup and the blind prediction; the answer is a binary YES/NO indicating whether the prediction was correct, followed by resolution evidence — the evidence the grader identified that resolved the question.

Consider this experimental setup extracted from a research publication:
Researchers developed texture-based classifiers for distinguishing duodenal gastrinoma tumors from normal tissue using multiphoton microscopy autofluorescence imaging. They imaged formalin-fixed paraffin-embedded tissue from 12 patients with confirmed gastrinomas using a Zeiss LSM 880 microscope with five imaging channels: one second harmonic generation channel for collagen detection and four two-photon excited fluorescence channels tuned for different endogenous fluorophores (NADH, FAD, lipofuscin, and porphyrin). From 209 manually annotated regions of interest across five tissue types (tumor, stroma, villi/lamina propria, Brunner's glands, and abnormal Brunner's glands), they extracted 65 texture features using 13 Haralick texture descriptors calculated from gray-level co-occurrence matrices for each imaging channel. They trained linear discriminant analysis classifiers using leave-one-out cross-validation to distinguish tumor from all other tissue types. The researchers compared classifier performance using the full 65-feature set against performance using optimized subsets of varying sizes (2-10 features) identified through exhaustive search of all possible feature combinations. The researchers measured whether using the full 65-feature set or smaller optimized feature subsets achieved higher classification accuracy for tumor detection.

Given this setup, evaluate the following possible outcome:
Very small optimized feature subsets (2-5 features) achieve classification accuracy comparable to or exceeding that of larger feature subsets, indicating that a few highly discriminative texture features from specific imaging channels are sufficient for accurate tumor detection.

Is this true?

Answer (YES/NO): YES